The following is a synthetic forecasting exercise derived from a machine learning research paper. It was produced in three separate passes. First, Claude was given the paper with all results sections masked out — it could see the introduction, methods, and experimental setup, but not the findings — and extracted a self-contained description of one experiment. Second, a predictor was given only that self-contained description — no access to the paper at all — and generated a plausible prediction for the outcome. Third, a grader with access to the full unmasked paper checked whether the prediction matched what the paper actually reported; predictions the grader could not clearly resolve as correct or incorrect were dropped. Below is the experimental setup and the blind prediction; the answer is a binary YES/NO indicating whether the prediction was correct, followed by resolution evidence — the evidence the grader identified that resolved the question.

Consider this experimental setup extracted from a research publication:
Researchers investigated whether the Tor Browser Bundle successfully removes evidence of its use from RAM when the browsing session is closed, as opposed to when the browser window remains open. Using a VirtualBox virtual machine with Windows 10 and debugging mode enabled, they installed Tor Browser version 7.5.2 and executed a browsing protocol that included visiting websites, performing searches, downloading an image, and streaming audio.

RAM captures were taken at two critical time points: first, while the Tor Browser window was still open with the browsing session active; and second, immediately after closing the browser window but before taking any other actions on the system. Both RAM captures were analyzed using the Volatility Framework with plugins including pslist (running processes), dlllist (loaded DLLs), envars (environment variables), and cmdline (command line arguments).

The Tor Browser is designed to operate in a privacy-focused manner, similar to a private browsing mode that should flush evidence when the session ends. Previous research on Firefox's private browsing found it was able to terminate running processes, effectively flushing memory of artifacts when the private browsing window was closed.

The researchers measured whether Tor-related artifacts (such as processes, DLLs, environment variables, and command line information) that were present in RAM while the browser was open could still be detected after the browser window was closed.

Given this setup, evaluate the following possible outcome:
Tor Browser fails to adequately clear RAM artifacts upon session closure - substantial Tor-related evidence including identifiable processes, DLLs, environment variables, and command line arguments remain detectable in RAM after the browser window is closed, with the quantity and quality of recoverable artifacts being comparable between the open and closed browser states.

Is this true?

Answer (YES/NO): NO